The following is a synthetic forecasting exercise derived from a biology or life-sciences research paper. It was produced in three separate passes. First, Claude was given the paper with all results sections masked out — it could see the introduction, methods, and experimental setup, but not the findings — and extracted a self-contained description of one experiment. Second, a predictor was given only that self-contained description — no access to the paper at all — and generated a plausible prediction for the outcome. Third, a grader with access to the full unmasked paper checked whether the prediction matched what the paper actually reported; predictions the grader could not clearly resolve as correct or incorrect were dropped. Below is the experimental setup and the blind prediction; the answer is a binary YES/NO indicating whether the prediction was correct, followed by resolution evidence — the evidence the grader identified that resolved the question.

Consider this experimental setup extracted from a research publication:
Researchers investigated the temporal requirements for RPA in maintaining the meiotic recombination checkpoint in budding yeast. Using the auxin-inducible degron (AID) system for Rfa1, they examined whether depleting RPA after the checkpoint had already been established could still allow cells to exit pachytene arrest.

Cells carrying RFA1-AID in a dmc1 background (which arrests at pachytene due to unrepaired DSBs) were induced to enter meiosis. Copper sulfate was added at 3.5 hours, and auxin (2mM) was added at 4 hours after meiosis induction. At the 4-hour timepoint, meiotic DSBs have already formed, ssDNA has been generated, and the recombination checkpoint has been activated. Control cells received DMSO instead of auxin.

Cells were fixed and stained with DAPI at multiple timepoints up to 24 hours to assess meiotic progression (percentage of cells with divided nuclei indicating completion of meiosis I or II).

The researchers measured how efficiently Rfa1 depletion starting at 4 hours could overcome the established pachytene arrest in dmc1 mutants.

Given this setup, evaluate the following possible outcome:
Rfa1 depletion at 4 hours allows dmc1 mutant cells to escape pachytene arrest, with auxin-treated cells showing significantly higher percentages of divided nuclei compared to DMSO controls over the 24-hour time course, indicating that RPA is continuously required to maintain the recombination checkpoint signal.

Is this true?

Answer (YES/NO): YES